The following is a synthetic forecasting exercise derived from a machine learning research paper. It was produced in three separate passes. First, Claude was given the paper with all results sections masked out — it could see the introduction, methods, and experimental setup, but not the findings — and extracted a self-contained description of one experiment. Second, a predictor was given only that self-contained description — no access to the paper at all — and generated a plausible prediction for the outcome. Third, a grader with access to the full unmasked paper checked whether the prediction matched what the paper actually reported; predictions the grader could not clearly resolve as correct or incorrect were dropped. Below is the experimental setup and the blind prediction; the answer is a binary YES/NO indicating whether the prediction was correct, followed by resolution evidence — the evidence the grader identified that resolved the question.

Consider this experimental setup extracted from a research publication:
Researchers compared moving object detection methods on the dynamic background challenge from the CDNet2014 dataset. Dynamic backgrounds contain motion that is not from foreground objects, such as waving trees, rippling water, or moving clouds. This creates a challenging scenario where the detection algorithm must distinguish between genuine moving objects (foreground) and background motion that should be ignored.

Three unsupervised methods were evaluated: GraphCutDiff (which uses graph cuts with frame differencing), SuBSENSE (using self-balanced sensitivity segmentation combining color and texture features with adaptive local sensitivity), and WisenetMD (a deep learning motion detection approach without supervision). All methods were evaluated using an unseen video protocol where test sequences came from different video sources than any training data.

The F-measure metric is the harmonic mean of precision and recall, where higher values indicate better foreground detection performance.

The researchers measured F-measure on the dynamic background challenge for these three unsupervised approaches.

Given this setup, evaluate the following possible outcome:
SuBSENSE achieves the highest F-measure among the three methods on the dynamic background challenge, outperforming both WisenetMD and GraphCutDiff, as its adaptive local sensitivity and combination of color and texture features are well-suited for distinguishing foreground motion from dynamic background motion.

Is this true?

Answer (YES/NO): NO